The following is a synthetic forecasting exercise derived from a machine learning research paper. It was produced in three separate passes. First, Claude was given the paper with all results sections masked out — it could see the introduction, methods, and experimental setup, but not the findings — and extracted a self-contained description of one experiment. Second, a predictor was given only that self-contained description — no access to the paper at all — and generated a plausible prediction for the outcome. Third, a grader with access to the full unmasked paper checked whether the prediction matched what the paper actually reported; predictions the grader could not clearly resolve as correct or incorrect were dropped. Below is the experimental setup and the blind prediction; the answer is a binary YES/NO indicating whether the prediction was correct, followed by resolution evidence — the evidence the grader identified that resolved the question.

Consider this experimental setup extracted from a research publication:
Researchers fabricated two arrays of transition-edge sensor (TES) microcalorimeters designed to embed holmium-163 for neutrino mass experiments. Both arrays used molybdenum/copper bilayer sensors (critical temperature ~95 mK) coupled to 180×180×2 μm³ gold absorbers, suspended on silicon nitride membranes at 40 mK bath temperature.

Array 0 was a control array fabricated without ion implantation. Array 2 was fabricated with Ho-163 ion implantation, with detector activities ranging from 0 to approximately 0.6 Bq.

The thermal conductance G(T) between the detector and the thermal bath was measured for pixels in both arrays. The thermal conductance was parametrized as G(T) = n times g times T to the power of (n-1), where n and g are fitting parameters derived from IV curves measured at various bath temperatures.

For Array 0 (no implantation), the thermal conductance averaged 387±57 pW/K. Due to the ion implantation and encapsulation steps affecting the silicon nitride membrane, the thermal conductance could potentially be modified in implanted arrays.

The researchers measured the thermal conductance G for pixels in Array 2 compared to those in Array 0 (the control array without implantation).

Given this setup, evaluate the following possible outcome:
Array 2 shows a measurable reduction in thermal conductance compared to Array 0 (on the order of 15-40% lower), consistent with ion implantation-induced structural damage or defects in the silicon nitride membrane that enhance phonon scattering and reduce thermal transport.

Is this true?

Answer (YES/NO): NO